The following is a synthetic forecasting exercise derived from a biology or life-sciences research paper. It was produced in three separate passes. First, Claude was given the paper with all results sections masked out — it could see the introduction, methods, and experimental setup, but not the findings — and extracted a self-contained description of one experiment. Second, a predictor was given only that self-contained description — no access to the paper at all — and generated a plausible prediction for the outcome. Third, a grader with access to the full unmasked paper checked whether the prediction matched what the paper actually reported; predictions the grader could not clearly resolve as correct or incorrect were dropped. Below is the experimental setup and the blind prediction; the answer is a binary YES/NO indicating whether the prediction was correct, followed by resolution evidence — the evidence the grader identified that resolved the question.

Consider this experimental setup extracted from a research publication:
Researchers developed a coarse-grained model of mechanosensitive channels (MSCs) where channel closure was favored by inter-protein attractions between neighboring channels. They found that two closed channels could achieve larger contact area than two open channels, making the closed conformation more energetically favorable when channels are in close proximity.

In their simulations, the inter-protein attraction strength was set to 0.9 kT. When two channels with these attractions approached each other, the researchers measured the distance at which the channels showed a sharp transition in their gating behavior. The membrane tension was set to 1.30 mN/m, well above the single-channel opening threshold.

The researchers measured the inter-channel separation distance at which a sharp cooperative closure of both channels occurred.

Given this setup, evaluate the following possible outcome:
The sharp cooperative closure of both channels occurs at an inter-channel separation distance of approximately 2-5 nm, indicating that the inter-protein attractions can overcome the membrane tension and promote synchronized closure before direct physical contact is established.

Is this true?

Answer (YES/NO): NO